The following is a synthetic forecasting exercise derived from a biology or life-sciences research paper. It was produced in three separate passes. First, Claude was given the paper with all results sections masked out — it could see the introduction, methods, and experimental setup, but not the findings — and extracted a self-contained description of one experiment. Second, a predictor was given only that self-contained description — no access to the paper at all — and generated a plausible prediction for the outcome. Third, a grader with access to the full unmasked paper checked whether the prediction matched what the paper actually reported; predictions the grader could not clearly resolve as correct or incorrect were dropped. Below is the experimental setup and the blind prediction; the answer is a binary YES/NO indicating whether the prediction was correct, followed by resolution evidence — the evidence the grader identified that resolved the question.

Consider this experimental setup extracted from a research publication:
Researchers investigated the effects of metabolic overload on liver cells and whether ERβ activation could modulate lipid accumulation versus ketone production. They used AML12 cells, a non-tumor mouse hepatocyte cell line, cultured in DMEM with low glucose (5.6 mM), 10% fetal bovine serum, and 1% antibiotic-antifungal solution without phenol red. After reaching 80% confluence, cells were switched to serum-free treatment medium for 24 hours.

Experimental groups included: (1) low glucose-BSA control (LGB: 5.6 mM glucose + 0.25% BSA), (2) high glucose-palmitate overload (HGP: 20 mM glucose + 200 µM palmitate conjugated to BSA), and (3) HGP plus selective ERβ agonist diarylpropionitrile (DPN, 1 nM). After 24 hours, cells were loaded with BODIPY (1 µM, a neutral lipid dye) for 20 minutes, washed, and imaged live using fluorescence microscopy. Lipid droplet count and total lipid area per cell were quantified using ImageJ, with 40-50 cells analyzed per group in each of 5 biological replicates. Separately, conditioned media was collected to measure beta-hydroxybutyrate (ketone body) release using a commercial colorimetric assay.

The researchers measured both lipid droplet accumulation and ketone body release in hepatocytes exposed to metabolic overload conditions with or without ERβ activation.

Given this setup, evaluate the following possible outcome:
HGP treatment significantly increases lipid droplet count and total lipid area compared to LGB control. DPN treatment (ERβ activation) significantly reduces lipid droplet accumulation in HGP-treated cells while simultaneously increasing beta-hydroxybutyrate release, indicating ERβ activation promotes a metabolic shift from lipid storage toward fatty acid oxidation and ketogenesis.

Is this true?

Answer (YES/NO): NO